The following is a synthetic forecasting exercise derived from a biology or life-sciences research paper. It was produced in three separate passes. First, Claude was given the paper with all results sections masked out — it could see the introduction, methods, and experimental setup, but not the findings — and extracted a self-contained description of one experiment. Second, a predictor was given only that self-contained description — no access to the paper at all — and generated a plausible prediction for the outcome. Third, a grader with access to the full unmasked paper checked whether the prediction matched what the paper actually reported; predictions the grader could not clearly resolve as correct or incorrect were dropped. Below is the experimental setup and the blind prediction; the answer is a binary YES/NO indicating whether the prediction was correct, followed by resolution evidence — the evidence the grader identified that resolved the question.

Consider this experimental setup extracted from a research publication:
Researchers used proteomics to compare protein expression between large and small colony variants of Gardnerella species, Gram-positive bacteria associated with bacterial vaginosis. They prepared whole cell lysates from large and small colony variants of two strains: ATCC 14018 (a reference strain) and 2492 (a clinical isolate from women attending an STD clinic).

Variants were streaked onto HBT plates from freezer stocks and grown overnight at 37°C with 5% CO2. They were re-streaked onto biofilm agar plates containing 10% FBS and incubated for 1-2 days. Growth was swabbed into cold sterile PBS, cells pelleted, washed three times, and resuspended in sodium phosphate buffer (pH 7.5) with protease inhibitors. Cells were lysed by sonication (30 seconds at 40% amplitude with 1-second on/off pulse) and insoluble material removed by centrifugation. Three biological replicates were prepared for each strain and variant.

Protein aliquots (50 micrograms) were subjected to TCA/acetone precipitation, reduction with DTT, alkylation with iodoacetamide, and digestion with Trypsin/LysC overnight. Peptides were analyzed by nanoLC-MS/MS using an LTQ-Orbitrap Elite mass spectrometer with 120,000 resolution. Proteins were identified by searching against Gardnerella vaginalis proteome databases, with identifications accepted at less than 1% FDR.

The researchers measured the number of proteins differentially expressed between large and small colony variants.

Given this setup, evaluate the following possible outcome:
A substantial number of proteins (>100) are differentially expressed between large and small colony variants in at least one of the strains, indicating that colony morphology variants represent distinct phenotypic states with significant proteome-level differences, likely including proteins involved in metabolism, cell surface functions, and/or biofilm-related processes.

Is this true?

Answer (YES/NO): YES